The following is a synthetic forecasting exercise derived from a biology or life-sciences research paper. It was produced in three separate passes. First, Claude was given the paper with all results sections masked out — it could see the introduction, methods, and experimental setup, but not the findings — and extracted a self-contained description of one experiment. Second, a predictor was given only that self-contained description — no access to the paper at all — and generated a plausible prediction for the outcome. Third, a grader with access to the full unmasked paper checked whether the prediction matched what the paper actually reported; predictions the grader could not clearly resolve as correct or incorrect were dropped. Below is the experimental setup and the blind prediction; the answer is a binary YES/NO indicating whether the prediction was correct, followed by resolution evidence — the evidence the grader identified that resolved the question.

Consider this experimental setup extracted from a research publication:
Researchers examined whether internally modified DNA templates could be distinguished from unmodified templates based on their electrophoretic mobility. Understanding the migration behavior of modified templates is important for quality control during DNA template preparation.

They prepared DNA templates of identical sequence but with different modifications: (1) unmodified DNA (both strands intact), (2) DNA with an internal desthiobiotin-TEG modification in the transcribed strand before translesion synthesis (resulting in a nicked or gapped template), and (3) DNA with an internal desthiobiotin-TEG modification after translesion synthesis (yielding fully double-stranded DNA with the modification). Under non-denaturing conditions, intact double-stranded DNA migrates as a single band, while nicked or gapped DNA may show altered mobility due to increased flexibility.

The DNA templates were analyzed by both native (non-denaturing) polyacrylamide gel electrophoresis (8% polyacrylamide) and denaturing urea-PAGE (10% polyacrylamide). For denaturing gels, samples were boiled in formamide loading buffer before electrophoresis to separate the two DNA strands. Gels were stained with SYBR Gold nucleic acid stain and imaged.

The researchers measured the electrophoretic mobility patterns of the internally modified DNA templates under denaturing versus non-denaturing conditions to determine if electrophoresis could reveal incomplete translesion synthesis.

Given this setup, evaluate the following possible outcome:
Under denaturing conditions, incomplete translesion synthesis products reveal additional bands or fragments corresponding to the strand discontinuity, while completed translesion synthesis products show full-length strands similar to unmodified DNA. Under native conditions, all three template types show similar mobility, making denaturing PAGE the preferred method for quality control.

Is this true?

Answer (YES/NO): NO